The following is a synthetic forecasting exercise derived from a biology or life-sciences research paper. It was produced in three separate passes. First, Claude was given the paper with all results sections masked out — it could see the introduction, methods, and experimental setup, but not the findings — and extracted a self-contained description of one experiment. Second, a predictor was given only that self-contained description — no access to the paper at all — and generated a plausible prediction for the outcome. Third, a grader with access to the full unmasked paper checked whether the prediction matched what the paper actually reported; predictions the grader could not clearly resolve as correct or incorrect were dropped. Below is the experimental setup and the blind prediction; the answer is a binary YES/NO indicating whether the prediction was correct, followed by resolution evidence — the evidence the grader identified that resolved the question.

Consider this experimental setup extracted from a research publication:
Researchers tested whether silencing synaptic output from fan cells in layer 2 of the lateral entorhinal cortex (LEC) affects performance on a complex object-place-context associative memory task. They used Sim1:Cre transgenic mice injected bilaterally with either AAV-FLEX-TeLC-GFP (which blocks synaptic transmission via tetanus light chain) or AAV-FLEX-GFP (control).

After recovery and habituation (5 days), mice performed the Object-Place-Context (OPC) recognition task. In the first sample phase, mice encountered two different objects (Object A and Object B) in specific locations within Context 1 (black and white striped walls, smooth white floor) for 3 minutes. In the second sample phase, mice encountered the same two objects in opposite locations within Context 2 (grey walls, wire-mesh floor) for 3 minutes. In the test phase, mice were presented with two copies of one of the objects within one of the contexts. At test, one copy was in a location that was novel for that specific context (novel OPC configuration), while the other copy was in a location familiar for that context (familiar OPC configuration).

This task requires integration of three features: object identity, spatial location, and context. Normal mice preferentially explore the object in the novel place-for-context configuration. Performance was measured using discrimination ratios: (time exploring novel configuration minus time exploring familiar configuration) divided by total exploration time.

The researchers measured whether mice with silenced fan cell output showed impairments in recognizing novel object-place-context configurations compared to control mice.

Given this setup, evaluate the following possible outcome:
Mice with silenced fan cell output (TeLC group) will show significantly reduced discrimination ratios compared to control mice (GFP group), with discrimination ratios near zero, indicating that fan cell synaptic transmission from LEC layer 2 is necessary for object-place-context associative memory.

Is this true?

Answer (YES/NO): YES